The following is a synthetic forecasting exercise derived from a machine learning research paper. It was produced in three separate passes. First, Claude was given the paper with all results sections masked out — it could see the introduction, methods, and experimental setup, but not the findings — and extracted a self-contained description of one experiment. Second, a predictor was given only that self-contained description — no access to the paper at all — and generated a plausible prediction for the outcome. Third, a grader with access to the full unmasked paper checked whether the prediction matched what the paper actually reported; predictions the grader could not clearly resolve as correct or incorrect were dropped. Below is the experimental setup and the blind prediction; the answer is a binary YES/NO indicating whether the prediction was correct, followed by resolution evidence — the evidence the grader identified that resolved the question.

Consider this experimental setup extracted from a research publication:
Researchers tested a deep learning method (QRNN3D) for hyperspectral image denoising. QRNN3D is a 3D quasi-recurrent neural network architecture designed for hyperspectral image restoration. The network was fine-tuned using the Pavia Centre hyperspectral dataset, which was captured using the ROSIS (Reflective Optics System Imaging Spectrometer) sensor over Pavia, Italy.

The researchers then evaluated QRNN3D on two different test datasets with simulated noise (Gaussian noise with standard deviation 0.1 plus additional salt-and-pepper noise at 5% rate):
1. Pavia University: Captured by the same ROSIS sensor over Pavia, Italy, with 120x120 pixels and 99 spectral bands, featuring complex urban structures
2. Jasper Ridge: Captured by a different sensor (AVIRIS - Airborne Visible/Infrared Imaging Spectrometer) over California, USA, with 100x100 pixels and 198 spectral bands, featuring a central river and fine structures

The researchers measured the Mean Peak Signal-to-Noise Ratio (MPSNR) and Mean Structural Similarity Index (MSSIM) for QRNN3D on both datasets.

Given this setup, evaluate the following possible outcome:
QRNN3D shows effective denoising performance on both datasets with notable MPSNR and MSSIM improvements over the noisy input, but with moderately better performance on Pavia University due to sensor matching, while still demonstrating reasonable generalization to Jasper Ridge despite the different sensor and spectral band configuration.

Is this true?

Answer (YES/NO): NO